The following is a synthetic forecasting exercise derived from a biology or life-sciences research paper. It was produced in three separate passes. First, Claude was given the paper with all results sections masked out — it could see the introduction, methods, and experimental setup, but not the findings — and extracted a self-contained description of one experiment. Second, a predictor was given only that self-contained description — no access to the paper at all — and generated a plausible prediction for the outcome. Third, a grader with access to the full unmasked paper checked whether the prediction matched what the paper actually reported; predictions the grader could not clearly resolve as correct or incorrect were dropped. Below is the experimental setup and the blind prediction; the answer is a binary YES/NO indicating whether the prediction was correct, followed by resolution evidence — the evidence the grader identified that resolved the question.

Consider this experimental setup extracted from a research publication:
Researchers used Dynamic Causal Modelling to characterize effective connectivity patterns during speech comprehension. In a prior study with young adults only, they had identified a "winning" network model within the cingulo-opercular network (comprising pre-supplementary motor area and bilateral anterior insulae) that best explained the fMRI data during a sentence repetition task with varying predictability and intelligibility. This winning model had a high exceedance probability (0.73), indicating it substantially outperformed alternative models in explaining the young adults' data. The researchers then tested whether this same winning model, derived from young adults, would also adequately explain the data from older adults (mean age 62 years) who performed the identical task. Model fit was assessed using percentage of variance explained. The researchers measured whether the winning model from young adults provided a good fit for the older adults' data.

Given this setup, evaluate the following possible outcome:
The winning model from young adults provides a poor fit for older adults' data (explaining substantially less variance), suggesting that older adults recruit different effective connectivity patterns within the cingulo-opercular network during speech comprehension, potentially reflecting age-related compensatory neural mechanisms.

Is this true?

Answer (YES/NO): YES